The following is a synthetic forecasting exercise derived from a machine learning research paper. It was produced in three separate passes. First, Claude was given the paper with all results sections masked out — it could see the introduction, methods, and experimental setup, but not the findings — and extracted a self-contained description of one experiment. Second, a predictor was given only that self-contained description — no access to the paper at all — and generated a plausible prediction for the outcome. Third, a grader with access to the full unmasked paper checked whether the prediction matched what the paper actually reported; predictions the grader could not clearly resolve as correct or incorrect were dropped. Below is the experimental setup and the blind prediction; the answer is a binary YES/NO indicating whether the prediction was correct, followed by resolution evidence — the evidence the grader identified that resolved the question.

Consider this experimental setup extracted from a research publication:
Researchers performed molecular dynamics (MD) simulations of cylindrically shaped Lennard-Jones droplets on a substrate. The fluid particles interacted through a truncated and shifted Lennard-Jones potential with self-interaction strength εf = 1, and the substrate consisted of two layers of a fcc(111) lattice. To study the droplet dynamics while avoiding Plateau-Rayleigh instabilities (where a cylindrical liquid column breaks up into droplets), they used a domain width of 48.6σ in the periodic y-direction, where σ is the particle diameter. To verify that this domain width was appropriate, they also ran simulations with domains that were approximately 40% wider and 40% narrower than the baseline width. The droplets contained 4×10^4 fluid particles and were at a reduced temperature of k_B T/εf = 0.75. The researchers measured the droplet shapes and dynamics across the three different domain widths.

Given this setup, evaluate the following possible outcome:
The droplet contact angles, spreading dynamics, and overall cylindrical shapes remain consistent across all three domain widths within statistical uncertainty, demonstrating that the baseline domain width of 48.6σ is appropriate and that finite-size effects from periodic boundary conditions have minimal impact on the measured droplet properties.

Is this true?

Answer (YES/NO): YES